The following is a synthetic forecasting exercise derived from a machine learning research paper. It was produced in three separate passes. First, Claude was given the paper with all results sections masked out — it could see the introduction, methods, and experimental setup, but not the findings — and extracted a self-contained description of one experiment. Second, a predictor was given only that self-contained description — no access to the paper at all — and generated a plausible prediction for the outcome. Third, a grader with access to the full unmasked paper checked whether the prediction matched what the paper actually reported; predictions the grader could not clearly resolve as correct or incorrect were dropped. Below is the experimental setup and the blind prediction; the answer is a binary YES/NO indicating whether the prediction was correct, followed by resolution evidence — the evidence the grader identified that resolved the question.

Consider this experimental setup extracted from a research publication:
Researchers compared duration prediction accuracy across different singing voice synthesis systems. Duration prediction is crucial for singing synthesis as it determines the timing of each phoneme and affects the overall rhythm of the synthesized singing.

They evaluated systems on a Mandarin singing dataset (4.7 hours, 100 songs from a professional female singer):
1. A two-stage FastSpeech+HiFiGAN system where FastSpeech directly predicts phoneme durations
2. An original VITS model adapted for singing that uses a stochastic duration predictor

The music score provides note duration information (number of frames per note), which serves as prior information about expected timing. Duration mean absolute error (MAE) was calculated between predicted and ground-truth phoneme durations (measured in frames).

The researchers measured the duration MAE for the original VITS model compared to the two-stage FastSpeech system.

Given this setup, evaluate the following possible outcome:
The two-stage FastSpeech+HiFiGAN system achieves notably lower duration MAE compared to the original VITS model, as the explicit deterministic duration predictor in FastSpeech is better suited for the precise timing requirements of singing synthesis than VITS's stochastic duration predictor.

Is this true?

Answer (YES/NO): NO